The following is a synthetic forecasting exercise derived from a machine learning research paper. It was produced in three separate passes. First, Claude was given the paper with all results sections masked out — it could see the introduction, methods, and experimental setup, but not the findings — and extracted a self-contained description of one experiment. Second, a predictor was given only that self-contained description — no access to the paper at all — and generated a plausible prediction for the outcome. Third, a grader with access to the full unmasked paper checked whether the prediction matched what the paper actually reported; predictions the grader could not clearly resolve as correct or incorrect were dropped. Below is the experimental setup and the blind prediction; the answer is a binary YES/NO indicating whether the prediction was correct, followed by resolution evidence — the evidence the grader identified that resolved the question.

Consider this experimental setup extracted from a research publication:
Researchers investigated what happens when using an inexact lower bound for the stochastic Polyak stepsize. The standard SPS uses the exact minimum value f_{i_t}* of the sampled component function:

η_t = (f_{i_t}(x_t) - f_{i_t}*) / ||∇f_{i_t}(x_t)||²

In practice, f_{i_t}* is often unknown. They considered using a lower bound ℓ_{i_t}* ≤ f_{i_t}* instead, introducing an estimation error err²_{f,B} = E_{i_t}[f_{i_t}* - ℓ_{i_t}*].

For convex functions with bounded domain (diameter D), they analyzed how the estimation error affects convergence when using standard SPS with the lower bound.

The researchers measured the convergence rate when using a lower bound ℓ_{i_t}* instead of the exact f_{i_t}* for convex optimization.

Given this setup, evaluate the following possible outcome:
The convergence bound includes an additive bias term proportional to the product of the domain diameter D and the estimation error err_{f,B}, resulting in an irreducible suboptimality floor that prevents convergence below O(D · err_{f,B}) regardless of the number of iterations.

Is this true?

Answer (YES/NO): NO